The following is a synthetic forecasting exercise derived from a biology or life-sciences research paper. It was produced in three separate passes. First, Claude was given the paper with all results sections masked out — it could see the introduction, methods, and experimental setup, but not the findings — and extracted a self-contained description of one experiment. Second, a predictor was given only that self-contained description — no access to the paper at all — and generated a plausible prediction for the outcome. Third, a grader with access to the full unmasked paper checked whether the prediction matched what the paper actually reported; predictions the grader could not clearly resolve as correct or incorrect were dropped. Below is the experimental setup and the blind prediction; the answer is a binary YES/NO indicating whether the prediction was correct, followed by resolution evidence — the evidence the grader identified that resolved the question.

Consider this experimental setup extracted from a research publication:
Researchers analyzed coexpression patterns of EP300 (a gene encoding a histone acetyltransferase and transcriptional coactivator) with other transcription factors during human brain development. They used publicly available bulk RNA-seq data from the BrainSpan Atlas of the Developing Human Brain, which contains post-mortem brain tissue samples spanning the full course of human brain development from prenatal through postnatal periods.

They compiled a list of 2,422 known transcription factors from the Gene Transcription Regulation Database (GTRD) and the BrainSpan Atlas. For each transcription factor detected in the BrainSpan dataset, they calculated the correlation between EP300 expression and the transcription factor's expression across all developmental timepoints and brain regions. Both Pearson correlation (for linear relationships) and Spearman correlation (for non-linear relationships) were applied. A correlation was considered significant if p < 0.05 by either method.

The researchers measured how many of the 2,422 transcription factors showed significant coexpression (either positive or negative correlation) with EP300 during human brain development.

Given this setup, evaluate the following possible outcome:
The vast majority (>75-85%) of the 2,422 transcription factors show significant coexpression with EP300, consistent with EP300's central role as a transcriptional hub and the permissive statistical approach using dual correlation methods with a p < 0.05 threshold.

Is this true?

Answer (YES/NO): NO